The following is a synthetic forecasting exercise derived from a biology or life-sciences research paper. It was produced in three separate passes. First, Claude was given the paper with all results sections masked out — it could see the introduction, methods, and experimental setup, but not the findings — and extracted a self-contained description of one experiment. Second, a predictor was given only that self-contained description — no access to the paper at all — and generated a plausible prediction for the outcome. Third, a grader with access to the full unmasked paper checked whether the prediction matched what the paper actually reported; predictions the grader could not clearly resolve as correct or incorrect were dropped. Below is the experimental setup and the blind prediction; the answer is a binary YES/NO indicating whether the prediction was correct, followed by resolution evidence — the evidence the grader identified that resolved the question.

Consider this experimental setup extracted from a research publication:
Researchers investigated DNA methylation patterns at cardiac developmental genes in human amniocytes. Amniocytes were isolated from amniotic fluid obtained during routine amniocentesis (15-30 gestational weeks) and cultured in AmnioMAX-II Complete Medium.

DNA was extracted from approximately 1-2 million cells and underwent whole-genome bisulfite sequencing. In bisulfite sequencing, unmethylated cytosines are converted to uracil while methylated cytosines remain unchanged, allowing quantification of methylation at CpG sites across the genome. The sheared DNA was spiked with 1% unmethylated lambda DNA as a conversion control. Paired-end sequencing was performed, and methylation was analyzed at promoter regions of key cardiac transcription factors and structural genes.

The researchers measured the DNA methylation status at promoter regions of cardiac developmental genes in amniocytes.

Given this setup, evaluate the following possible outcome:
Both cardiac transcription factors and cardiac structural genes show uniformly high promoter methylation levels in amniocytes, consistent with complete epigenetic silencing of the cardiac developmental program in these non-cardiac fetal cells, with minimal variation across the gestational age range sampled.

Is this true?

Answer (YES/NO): NO